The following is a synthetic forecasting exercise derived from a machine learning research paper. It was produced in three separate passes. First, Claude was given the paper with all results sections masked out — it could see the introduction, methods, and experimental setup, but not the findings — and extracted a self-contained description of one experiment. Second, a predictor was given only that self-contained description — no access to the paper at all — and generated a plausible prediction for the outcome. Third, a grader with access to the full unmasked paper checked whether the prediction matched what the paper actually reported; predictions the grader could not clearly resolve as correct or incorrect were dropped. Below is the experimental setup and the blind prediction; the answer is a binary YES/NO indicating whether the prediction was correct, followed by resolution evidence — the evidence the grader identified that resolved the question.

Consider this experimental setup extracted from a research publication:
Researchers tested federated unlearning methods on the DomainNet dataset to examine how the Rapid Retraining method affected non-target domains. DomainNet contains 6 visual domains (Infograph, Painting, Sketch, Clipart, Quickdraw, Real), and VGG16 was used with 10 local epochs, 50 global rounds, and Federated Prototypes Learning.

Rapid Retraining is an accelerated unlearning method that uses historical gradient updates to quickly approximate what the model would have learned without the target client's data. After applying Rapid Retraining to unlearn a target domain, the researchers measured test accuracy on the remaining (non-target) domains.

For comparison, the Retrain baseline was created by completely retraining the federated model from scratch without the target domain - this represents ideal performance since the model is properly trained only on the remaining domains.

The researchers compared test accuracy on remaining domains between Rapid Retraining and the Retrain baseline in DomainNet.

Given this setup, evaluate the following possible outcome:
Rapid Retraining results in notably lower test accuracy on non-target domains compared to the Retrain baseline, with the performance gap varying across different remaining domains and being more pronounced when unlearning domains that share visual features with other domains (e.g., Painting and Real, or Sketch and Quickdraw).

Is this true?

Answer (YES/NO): NO